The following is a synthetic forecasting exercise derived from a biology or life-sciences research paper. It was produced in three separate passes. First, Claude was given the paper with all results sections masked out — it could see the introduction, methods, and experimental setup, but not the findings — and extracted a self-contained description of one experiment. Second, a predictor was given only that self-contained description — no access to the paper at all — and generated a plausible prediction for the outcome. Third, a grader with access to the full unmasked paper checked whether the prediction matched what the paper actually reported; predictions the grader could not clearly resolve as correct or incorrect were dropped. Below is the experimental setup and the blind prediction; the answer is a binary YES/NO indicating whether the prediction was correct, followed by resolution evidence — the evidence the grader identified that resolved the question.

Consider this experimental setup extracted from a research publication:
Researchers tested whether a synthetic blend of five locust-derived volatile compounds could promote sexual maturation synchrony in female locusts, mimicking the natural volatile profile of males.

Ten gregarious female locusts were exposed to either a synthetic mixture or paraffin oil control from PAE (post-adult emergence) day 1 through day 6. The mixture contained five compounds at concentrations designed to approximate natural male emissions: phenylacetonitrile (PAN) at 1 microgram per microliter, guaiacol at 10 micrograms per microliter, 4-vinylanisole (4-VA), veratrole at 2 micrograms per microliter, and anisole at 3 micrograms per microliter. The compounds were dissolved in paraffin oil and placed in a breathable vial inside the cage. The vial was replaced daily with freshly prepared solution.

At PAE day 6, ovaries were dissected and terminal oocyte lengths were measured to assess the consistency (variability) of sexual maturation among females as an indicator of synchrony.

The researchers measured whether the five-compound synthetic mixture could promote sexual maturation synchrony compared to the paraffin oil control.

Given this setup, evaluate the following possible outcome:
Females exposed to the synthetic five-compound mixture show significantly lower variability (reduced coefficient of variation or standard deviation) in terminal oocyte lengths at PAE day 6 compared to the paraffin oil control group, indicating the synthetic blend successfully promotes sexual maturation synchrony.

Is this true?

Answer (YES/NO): YES